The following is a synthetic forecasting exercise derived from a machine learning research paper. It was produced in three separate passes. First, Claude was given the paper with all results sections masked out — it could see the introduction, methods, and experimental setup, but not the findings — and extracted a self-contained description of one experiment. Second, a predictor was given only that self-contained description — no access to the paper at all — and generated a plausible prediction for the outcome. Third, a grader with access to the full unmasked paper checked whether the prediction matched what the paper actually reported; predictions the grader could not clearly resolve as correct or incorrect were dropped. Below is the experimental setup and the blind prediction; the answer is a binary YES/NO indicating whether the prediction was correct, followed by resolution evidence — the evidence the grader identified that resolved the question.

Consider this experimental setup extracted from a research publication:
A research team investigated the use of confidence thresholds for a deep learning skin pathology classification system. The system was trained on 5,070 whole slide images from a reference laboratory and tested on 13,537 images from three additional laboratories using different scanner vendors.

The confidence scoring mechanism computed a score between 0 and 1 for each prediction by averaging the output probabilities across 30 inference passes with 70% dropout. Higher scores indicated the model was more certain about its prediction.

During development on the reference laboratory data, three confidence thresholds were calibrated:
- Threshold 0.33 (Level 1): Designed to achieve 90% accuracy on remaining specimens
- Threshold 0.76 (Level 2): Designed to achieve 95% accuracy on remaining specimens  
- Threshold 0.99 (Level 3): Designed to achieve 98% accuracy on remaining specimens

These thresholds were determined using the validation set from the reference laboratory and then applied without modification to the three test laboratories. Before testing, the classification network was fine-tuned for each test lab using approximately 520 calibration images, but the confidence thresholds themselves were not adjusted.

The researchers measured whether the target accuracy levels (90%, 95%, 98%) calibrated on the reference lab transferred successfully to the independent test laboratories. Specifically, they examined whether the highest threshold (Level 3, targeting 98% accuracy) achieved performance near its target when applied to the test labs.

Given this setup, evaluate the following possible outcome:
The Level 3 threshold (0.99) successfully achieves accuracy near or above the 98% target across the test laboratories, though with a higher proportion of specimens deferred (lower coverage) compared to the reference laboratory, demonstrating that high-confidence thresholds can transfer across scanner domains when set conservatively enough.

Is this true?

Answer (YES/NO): YES